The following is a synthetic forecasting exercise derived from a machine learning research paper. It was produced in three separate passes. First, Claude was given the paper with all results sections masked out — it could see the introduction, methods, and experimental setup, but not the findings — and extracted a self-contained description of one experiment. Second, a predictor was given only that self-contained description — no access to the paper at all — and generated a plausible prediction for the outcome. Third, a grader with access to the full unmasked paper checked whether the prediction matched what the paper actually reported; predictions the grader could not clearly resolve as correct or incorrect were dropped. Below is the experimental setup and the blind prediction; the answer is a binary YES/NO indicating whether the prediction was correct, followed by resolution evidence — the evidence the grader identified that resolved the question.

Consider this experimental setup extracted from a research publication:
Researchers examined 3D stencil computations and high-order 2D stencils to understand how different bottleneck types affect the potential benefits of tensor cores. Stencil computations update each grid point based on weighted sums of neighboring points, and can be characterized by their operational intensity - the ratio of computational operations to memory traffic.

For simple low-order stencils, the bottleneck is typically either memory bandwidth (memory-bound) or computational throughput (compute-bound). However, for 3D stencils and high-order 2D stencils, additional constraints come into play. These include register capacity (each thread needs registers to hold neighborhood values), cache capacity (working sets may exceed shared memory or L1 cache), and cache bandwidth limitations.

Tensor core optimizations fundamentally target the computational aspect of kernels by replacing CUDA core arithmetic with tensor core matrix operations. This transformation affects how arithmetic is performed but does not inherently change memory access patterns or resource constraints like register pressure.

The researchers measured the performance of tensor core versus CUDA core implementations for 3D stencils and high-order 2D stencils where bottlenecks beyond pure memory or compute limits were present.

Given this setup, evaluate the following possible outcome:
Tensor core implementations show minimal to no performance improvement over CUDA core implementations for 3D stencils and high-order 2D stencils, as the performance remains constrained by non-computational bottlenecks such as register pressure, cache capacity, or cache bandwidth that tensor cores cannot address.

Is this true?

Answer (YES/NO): YES